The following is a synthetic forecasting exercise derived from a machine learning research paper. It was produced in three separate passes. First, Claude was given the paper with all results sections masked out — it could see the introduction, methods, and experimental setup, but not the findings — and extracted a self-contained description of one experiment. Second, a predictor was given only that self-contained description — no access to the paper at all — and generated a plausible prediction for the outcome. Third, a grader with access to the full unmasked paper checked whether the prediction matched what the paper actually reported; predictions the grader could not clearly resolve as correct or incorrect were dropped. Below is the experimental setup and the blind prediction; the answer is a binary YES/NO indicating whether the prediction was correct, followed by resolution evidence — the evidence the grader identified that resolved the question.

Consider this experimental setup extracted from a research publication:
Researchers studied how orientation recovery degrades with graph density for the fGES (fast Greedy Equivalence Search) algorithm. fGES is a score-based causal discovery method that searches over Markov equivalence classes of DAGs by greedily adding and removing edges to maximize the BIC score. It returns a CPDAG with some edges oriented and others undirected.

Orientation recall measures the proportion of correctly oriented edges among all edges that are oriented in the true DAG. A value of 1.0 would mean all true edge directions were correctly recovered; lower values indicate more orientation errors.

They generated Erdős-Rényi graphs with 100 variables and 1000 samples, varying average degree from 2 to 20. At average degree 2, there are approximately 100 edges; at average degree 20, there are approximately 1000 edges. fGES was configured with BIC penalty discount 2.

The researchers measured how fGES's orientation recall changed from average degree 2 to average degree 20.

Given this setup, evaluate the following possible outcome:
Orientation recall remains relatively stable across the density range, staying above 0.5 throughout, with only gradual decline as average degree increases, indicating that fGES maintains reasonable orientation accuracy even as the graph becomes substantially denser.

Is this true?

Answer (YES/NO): NO